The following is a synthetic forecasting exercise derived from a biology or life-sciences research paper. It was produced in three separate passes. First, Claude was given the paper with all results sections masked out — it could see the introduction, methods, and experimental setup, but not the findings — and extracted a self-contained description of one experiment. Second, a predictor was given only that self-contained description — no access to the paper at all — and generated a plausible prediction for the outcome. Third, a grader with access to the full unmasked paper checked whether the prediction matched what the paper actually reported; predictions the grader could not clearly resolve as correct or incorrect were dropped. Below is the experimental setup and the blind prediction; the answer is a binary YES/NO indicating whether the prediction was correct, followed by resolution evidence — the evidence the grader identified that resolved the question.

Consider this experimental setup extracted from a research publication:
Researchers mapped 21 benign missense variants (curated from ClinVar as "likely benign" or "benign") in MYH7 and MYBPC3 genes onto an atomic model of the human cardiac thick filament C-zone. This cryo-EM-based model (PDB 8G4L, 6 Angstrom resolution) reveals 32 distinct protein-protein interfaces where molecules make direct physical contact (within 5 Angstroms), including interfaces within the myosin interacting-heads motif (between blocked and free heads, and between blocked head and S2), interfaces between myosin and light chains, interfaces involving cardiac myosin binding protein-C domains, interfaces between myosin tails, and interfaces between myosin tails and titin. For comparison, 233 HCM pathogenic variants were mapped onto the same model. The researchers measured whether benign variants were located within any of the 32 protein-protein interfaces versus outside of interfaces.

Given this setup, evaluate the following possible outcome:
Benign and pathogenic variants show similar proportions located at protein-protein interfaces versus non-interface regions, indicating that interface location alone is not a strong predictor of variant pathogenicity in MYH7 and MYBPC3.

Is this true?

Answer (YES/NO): NO